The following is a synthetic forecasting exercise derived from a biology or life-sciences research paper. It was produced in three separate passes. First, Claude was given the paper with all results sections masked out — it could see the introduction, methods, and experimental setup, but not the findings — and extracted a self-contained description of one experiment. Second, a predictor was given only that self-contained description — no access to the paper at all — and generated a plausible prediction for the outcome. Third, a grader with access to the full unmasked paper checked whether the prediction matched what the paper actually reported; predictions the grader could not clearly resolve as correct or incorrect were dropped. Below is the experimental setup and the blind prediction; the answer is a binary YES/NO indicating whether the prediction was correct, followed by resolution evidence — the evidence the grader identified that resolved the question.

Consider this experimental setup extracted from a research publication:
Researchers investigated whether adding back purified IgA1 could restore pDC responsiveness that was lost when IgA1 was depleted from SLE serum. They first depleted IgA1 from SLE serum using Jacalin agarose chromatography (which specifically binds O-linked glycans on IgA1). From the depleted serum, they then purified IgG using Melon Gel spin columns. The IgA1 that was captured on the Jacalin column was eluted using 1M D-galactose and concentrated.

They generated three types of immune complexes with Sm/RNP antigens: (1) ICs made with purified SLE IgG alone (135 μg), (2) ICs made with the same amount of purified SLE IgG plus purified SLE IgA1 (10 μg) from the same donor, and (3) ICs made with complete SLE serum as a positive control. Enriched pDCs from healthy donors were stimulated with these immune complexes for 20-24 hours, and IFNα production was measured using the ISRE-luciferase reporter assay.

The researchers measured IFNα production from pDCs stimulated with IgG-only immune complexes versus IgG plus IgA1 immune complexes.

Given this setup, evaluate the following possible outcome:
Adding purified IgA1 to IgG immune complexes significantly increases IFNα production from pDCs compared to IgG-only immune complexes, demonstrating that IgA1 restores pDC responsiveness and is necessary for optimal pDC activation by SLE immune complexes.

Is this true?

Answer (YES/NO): YES